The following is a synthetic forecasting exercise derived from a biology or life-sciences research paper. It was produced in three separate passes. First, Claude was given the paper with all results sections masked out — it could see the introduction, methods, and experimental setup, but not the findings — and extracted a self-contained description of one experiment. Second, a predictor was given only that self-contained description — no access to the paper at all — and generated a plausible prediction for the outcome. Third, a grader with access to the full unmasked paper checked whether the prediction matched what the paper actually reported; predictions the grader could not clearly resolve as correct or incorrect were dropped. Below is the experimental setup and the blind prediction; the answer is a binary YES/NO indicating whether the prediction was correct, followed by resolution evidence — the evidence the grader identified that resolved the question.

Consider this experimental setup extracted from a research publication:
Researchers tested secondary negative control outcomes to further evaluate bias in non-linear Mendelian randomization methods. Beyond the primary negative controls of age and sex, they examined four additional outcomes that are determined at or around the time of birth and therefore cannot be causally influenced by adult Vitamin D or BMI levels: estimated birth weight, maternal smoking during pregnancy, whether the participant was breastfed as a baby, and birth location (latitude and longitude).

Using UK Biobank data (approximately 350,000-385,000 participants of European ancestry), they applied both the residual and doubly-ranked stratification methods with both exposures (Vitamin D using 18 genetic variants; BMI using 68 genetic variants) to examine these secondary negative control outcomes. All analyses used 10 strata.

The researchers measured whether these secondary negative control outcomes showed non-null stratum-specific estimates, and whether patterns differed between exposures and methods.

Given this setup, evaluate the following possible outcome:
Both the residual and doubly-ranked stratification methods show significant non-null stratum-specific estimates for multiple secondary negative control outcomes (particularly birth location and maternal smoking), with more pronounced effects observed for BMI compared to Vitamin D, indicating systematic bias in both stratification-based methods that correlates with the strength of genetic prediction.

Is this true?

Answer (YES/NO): NO